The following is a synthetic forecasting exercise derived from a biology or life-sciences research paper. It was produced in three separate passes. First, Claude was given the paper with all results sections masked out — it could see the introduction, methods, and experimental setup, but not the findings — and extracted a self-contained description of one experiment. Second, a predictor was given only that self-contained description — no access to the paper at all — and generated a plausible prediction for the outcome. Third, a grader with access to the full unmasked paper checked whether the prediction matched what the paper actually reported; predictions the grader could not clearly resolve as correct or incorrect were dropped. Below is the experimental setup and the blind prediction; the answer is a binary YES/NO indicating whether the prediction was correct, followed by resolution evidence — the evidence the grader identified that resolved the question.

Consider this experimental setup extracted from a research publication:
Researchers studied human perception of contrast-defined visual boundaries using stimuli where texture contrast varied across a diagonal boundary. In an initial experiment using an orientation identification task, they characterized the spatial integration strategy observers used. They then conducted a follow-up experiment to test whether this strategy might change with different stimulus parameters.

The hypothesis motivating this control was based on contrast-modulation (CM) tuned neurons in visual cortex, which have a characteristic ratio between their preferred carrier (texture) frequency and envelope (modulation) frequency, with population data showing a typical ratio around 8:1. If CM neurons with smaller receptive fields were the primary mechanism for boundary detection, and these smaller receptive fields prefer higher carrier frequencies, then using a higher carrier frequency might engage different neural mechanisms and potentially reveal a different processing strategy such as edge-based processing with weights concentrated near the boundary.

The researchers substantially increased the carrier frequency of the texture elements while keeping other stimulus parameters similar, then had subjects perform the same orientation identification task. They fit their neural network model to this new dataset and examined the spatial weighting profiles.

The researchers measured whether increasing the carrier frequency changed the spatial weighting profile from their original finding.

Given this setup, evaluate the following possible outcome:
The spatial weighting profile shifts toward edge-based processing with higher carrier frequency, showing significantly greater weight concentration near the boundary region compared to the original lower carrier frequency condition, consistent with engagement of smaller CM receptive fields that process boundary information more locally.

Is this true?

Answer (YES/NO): NO